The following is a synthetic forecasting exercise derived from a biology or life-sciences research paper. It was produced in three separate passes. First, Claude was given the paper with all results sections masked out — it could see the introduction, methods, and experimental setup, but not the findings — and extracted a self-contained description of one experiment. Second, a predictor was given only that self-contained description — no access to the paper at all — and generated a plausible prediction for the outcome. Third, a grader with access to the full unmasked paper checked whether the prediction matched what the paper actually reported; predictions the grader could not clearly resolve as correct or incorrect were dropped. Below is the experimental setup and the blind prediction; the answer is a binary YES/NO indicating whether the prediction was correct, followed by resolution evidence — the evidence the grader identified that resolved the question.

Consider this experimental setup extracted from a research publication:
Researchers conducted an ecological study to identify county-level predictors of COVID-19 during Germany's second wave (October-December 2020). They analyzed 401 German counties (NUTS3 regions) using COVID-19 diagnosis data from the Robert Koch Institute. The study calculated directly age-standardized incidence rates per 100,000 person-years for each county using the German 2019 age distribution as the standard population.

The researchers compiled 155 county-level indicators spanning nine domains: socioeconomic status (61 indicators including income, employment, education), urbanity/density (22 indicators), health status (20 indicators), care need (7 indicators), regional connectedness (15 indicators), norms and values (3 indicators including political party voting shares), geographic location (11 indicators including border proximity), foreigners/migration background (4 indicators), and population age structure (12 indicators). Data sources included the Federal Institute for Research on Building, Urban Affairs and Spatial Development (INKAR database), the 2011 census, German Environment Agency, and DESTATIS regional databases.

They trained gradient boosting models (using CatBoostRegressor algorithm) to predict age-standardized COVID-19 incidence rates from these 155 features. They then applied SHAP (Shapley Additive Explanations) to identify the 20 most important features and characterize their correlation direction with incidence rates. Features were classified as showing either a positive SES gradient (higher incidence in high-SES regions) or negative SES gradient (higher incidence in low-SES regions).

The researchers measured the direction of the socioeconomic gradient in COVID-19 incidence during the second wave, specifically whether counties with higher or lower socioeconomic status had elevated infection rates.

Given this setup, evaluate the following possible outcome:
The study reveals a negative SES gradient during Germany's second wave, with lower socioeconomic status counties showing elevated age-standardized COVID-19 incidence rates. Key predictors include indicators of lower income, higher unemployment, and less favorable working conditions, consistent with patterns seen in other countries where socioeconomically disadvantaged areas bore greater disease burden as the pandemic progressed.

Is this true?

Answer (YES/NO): YES